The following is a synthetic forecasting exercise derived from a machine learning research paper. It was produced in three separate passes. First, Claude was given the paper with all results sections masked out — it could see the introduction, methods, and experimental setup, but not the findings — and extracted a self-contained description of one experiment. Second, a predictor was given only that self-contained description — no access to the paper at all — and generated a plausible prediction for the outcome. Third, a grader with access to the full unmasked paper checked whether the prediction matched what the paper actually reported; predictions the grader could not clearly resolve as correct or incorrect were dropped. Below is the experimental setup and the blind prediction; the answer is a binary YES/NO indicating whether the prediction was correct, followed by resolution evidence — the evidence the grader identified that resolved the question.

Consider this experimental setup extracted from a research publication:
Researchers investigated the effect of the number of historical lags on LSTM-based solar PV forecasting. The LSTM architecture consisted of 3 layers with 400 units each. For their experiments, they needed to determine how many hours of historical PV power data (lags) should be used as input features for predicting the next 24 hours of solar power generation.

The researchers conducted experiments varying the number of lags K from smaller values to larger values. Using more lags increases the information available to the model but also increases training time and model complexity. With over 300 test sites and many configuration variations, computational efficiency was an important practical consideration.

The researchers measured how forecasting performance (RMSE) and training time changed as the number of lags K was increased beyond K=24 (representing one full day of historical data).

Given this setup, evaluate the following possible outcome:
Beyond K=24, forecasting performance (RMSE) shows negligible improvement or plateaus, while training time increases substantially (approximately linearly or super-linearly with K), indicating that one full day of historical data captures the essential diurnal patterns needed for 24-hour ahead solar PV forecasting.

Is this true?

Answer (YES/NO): YES